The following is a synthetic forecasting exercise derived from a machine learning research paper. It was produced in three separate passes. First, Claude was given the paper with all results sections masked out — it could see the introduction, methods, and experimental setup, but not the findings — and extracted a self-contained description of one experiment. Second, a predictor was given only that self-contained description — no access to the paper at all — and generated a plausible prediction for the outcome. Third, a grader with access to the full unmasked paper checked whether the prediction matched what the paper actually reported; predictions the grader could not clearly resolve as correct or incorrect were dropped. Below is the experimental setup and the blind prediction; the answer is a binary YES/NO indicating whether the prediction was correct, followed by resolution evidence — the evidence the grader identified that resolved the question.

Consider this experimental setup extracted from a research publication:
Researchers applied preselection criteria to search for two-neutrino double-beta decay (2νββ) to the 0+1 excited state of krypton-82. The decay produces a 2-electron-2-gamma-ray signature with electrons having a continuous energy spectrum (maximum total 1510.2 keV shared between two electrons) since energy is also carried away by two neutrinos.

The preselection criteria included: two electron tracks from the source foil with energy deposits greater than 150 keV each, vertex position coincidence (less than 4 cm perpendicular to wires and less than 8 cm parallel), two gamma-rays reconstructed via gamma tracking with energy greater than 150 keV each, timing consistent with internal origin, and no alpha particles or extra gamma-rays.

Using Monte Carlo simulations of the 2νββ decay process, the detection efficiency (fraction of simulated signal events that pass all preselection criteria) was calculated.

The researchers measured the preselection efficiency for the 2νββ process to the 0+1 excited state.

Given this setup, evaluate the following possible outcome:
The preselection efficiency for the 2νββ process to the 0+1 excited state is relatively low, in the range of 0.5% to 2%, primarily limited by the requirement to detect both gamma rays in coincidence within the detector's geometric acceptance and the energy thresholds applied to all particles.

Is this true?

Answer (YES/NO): NO